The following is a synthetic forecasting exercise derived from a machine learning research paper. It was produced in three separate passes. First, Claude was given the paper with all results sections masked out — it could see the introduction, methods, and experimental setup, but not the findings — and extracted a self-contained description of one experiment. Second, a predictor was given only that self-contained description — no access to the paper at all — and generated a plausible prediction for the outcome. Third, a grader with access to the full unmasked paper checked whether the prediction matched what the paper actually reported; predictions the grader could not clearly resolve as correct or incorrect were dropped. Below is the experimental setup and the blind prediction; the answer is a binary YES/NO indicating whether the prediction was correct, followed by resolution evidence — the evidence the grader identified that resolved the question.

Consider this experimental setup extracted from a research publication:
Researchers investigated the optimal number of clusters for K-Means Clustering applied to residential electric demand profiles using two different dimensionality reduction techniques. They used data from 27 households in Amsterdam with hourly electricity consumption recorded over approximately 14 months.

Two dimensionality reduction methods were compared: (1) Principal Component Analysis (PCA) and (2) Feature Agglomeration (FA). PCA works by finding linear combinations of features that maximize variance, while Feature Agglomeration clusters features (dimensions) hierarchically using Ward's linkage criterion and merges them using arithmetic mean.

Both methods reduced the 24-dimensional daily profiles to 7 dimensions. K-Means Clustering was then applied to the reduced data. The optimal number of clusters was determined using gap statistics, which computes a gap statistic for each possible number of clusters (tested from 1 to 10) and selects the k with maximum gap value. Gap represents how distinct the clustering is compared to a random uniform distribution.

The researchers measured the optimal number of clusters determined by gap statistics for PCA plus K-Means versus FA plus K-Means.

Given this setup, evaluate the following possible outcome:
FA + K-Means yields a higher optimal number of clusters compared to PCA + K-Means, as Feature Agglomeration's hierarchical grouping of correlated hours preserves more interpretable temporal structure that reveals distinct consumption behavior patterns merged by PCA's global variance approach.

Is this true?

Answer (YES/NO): NO